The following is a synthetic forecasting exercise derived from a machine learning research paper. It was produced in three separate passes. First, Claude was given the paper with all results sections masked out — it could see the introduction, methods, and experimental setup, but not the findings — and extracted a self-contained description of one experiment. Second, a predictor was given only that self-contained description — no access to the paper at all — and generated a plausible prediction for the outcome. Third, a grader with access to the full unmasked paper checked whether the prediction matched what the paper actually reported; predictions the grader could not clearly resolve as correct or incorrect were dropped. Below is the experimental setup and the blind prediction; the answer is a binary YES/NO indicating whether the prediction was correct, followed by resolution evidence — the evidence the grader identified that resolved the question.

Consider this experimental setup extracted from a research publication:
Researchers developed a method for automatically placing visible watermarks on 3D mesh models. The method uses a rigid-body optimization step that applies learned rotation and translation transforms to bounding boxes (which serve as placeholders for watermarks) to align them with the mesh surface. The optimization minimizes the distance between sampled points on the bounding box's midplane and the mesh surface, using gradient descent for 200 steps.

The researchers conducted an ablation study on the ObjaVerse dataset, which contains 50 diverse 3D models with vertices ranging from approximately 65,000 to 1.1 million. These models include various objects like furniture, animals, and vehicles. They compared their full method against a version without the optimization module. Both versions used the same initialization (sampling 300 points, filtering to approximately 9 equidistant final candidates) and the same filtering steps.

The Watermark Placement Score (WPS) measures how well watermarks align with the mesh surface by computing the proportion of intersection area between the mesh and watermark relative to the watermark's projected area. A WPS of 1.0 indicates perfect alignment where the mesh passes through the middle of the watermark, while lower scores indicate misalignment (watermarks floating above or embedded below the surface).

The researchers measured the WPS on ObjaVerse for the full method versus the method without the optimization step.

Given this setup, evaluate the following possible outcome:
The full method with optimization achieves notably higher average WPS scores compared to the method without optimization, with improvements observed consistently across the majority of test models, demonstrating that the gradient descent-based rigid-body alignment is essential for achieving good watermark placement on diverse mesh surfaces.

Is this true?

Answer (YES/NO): YES